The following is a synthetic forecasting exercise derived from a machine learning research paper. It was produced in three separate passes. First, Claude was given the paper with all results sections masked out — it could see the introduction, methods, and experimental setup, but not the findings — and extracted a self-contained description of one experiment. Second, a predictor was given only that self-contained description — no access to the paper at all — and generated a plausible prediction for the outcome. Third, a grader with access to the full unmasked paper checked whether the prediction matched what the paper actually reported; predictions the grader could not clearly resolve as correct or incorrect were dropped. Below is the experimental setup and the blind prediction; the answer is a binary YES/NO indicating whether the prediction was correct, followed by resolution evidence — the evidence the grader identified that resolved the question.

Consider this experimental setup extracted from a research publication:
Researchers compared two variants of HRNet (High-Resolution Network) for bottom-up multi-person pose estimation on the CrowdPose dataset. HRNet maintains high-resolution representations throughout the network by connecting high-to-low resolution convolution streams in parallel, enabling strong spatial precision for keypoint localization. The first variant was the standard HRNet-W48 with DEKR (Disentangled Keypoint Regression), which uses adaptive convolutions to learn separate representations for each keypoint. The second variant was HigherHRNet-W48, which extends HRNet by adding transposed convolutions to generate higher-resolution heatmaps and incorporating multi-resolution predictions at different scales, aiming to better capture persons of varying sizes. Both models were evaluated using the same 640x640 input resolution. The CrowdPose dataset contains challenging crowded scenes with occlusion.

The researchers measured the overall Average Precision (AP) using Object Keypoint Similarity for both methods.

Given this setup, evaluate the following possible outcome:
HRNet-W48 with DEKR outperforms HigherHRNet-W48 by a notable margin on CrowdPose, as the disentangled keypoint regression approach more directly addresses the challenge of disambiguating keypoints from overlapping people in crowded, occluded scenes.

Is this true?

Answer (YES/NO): NO